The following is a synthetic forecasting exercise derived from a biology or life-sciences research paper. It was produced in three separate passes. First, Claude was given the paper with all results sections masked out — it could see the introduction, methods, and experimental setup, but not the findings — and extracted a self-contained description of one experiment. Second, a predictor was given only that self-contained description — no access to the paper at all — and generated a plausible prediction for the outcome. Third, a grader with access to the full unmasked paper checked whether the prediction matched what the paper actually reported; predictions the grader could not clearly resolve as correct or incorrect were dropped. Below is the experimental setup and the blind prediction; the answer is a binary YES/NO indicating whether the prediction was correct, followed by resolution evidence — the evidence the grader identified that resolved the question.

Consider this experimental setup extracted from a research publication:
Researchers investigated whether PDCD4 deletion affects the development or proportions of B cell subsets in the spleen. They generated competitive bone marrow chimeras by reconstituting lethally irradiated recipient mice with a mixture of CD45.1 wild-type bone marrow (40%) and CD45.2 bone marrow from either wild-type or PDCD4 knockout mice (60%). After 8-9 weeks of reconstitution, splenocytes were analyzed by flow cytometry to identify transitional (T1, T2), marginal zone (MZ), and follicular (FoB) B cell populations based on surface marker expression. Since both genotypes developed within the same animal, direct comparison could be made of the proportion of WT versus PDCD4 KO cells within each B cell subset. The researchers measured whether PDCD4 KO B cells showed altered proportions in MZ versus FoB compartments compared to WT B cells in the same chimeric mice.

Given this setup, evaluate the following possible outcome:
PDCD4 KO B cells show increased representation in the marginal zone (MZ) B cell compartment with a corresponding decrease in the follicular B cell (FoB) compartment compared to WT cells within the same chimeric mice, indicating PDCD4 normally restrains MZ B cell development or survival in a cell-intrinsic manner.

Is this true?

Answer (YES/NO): NO